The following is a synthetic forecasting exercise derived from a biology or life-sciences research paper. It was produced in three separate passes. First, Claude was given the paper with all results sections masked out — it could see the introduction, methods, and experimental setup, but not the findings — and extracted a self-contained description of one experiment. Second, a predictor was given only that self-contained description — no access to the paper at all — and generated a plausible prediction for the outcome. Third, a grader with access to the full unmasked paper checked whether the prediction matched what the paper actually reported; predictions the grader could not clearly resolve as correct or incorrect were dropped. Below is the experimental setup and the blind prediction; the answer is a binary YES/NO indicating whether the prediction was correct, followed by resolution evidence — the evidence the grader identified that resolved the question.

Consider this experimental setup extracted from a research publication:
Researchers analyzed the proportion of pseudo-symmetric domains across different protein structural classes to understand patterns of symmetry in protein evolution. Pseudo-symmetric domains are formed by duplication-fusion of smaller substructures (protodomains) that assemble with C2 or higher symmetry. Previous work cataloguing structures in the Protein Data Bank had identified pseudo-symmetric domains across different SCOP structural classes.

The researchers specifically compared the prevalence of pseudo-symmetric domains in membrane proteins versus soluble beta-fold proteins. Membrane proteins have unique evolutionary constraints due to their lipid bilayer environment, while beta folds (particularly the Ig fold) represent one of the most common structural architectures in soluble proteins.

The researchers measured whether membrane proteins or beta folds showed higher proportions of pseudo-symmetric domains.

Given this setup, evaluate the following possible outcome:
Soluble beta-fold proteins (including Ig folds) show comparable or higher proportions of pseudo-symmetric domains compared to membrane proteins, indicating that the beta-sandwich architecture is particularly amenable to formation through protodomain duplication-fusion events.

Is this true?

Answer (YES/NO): YES